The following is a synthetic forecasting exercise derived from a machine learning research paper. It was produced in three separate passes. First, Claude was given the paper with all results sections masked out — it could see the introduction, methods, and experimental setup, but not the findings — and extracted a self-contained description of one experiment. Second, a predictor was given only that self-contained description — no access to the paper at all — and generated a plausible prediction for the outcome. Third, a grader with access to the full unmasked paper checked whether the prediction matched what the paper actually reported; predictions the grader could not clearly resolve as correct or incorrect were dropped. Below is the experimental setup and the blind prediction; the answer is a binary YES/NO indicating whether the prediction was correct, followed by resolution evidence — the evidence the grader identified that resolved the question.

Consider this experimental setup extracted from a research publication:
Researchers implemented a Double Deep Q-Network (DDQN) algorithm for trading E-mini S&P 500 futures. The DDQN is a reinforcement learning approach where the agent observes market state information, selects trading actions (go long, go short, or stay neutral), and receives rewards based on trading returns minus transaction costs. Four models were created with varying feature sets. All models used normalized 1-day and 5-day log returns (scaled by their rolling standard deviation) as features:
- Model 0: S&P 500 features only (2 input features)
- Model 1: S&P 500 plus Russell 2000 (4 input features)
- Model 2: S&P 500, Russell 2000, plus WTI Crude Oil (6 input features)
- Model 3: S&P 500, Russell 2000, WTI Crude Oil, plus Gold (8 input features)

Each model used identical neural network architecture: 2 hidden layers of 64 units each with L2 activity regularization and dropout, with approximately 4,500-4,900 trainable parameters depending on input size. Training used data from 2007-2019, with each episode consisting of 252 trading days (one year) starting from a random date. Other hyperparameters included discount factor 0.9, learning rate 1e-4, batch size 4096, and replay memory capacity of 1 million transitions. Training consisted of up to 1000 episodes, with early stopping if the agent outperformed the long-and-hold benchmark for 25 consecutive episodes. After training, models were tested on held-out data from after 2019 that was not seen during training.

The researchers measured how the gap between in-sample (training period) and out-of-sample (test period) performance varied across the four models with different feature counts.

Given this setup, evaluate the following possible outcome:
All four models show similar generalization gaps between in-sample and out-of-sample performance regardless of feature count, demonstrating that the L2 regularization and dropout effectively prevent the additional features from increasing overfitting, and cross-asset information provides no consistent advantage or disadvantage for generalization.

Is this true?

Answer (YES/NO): NO